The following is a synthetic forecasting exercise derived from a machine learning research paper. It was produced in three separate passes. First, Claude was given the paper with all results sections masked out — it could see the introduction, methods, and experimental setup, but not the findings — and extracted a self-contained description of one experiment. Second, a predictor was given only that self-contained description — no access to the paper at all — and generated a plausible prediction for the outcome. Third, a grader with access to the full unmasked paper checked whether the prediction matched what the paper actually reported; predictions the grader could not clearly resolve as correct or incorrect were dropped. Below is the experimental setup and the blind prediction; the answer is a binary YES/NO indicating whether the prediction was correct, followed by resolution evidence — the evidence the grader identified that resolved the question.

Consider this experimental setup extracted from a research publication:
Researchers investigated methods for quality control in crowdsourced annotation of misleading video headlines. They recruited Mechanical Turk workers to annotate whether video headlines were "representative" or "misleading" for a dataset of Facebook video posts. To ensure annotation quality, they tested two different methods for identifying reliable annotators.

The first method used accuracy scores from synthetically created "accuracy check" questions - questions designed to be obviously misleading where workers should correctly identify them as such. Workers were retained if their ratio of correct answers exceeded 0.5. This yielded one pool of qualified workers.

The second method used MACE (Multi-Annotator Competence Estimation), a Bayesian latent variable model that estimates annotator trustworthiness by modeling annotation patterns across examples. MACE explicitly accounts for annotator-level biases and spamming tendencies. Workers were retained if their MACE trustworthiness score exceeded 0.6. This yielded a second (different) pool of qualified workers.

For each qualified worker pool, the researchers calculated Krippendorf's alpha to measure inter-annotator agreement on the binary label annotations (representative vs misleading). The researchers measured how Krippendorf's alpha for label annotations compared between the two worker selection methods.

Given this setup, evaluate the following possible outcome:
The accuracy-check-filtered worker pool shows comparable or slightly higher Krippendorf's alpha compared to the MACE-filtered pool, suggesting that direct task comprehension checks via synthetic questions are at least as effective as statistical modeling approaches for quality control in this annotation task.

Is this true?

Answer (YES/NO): NO